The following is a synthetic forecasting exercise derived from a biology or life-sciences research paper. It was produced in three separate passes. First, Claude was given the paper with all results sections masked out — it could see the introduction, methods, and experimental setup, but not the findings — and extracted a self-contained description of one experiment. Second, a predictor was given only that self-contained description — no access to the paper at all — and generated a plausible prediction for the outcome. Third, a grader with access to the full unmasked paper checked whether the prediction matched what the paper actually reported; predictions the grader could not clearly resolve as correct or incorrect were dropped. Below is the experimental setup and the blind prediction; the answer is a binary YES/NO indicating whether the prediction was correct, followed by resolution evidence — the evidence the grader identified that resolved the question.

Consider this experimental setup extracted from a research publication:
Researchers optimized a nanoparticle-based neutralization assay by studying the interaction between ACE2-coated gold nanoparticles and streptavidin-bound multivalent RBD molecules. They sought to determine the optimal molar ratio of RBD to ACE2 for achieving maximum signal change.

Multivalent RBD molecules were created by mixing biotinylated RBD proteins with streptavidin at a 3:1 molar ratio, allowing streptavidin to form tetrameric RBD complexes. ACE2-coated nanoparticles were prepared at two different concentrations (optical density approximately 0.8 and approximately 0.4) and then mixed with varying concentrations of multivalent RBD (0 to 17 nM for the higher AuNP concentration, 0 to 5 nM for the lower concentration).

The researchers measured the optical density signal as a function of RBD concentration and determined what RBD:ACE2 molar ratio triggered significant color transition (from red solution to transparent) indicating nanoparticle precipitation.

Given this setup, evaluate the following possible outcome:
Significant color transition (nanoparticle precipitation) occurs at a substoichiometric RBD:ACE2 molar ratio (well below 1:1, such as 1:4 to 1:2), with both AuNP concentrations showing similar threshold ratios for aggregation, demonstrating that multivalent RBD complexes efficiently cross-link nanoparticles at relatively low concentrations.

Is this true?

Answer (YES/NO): NO